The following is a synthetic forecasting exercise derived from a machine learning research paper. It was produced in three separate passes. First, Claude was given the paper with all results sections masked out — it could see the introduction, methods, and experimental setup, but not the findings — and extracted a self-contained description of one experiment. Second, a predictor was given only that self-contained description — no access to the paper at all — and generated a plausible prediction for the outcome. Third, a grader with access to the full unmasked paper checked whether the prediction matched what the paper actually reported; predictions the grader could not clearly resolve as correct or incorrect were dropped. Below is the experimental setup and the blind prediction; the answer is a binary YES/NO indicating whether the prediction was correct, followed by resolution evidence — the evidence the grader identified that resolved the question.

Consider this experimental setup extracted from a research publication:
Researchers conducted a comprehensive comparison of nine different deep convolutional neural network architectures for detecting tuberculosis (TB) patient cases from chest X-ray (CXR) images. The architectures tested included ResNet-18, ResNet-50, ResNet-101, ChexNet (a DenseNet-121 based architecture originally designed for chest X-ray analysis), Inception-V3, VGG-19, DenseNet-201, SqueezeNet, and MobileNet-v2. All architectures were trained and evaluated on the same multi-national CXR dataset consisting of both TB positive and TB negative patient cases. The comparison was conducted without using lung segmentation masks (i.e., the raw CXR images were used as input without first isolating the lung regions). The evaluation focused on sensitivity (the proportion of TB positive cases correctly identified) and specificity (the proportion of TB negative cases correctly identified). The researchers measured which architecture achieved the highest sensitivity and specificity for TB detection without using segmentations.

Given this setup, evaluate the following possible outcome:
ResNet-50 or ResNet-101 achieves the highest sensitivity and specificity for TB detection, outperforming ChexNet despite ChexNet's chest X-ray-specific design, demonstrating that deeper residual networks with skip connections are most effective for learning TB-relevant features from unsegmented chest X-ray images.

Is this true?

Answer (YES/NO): NO